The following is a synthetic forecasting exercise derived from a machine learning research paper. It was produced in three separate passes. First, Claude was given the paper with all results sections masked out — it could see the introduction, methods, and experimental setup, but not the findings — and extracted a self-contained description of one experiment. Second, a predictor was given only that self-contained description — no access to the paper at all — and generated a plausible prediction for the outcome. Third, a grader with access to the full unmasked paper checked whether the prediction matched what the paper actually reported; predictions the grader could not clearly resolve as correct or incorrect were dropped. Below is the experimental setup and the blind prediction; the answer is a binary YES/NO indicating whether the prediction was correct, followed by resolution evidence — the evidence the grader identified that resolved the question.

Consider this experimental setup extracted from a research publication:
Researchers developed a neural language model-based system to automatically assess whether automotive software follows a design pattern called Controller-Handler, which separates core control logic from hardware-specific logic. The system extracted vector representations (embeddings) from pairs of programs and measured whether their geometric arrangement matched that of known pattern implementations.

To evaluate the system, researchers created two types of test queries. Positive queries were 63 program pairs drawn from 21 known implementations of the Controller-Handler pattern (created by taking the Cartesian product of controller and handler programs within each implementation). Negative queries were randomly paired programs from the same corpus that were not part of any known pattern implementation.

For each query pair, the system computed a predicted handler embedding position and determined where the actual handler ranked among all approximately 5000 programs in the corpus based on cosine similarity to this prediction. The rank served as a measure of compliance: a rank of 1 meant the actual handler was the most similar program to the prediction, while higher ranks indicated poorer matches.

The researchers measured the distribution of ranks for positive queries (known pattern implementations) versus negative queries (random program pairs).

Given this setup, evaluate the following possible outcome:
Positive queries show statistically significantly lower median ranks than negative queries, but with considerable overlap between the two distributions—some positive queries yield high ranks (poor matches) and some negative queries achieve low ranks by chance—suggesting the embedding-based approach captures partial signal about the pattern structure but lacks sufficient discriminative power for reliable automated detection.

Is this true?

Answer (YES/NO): NO